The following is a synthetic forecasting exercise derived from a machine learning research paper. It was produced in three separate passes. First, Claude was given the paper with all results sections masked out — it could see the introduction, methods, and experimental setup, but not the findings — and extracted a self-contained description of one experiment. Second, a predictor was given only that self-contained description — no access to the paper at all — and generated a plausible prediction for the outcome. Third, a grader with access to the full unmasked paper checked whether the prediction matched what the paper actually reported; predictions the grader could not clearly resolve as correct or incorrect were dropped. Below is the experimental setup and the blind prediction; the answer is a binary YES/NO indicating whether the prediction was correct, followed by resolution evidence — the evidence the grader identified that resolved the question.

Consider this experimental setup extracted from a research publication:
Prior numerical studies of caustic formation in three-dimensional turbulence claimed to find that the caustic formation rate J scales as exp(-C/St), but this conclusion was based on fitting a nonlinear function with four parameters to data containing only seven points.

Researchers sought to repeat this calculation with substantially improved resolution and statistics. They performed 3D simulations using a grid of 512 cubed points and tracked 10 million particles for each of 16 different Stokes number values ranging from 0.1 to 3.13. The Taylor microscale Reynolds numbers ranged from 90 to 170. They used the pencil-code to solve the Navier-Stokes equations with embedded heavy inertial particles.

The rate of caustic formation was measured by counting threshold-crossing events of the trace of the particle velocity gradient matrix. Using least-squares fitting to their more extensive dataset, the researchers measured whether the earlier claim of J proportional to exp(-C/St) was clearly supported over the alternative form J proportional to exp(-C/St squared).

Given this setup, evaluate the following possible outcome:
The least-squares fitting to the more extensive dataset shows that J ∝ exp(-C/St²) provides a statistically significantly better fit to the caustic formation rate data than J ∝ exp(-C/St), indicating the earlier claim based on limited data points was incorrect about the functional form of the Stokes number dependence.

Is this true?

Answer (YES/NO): NO